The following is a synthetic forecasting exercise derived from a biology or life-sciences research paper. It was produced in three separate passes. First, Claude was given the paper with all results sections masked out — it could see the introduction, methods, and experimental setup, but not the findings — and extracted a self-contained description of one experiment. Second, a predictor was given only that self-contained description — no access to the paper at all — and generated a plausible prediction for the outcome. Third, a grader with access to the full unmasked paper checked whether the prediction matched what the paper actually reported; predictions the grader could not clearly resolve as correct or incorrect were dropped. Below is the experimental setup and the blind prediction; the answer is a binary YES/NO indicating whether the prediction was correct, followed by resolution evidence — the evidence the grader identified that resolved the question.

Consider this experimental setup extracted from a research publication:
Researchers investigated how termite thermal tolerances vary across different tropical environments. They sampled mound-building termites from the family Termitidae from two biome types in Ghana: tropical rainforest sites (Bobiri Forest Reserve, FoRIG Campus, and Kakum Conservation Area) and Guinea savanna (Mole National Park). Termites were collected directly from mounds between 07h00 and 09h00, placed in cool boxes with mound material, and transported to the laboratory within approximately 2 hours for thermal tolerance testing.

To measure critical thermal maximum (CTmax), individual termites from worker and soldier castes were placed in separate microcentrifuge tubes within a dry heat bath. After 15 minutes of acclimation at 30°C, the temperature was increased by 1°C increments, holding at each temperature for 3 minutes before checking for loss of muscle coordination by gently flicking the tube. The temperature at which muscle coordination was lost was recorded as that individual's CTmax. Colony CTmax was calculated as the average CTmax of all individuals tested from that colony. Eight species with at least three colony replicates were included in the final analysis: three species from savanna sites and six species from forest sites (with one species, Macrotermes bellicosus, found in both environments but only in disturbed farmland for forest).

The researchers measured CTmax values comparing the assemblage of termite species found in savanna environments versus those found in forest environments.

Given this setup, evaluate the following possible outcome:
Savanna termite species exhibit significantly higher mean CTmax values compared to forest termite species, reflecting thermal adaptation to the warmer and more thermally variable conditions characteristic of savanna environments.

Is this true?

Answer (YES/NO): YES